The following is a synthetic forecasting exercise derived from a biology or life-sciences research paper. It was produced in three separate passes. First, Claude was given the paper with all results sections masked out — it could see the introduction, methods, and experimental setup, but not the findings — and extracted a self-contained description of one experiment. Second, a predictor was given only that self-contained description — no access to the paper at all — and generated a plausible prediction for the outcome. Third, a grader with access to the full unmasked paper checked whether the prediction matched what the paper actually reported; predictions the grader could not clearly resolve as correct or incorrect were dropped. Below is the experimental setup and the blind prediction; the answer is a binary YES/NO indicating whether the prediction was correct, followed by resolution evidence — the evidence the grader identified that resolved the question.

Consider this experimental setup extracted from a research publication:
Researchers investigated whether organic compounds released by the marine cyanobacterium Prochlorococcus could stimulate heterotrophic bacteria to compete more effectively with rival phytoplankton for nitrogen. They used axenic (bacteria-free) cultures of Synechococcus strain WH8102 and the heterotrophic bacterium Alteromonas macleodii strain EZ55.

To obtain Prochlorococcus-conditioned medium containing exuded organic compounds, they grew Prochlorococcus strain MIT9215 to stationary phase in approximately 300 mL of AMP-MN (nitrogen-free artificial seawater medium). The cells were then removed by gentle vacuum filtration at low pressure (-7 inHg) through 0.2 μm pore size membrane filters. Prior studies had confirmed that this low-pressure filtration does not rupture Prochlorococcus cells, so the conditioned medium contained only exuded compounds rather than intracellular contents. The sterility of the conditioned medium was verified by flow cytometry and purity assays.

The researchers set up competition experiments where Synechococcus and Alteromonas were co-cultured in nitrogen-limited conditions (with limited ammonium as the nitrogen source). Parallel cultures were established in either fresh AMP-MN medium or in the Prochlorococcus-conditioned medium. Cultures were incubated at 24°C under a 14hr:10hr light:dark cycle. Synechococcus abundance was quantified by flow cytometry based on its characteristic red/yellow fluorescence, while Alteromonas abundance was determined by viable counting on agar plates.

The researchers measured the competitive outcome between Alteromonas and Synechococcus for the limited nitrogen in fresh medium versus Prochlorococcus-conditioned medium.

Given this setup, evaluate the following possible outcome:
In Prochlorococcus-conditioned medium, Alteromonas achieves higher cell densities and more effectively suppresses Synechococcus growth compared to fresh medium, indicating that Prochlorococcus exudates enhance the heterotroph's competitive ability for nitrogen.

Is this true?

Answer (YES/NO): NO